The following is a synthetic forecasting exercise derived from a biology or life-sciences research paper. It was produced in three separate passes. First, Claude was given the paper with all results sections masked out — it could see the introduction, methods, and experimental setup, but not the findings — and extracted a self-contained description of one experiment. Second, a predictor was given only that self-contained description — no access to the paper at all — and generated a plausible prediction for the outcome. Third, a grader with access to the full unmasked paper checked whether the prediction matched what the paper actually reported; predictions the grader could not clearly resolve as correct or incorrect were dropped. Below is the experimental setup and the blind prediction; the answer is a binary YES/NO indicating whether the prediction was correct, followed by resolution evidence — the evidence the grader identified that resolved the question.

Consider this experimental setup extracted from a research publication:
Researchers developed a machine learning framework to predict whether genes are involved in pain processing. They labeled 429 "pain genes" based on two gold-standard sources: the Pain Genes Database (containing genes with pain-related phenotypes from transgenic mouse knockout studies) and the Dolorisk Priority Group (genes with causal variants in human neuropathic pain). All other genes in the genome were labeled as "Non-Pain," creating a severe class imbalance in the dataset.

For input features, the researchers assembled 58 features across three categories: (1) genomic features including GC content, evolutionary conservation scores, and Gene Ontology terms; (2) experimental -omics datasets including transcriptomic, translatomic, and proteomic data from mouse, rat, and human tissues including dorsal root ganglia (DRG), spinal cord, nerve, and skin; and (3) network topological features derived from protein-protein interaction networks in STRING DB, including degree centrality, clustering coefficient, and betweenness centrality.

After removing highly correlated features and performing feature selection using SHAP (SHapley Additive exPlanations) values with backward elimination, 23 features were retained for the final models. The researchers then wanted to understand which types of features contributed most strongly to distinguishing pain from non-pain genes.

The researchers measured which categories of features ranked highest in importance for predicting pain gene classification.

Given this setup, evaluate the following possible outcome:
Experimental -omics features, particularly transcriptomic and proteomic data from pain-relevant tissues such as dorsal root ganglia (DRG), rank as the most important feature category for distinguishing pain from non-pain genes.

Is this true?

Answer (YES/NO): NO